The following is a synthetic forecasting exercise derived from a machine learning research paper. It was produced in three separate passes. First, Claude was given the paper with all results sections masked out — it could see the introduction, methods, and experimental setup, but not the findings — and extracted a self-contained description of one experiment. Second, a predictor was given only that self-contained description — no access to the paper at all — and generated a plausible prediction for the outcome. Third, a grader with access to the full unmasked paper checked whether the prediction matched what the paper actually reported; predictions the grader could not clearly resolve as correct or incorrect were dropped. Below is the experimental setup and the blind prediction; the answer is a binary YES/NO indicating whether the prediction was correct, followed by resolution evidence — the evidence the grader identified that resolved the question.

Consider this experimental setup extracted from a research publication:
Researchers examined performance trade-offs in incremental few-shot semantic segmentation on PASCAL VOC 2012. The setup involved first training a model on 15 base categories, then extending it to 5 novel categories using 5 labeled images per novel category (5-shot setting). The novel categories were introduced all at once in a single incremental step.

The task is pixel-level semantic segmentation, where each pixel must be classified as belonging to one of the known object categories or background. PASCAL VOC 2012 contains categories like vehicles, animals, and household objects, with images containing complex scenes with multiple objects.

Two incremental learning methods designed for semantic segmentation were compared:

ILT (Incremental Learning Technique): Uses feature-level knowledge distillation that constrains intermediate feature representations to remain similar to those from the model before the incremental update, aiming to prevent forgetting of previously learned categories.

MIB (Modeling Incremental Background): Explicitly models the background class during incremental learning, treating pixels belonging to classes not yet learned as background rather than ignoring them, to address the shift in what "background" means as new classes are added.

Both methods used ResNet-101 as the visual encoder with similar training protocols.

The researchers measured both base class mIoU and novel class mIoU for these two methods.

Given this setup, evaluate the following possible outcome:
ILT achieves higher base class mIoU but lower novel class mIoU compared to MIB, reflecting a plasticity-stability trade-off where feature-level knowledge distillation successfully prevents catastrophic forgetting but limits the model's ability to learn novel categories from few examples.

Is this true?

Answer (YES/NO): NO